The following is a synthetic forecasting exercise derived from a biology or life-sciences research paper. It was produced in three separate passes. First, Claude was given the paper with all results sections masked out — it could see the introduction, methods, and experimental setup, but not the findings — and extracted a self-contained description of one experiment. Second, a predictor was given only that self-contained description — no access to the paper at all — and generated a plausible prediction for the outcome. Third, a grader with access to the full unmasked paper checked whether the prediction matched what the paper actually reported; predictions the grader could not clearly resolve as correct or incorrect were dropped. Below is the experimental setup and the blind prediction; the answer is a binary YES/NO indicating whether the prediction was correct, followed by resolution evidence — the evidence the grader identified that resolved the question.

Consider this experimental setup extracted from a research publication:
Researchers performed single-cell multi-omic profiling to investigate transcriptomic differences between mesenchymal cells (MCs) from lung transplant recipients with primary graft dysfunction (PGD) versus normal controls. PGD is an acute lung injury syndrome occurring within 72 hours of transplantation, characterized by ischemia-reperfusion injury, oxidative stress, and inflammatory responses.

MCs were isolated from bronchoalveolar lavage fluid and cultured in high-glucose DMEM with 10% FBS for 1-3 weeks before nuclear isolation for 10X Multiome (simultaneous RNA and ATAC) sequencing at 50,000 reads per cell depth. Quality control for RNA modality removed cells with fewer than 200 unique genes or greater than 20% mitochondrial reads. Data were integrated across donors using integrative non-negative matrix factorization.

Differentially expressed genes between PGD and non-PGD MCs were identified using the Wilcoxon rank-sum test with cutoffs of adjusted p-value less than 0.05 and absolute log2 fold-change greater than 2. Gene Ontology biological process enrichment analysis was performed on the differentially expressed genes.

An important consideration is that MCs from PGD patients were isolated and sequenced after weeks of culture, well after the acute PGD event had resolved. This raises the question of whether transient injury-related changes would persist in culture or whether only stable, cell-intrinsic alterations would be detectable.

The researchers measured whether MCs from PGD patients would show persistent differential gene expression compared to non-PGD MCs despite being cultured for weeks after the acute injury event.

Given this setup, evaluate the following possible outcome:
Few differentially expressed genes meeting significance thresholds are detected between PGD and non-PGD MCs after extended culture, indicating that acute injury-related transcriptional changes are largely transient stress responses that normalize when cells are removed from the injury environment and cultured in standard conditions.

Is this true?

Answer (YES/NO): NO